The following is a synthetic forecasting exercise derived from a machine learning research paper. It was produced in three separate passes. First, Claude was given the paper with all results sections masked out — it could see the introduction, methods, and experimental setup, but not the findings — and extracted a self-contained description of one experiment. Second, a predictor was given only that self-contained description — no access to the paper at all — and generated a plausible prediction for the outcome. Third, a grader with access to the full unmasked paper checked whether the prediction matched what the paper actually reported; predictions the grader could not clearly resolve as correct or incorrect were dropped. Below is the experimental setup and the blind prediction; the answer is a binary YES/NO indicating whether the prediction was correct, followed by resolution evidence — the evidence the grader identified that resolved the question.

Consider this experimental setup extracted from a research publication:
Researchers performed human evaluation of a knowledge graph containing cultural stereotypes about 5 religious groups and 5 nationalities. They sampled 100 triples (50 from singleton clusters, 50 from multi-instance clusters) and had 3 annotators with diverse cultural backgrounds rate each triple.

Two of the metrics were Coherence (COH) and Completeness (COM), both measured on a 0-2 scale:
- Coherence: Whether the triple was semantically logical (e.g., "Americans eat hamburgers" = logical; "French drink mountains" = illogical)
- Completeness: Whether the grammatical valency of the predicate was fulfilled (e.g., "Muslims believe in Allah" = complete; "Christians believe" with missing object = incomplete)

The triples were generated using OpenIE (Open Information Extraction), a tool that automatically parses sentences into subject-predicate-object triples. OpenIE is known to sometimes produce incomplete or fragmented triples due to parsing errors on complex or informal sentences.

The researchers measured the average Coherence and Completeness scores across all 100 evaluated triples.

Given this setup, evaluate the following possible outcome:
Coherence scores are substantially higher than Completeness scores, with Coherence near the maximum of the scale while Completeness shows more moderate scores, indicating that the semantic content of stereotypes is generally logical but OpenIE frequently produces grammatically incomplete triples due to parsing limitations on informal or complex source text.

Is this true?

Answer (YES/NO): NO